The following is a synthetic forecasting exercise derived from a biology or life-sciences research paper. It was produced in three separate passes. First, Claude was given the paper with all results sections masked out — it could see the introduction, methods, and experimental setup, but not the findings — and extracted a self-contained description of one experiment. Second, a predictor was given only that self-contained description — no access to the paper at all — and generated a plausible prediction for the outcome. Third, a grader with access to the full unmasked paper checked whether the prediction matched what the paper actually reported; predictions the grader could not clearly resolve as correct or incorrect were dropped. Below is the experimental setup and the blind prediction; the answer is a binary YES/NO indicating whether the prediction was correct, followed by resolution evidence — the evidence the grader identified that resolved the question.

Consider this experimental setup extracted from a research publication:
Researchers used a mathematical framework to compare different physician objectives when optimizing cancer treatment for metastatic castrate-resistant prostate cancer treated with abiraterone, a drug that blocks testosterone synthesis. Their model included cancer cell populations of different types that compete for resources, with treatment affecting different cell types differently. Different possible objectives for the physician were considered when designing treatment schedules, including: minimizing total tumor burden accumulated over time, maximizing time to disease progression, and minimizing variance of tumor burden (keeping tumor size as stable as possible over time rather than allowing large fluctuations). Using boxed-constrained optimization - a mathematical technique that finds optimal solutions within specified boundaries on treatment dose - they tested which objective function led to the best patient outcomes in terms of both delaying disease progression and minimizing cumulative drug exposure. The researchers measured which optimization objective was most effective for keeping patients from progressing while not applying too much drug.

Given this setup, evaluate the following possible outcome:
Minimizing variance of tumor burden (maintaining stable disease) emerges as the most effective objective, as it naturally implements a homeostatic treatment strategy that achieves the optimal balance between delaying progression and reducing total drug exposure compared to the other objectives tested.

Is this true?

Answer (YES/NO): YES